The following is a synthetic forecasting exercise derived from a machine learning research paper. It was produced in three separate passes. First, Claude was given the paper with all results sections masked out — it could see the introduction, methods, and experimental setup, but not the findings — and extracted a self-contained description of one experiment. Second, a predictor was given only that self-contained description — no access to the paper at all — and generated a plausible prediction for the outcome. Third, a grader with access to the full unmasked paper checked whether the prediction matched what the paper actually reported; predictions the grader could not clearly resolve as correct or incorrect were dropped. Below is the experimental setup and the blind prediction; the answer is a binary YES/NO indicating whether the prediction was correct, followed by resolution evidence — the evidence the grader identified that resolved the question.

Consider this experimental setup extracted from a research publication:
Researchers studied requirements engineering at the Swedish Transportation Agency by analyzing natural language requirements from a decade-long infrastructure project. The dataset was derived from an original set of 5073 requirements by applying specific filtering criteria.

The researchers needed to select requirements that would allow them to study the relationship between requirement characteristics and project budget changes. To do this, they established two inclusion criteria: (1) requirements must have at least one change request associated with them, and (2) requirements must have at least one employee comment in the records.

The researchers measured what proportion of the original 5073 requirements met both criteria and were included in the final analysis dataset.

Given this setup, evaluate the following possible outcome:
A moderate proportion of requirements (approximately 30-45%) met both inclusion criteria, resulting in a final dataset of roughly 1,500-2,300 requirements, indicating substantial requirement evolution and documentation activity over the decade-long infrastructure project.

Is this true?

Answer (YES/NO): NO